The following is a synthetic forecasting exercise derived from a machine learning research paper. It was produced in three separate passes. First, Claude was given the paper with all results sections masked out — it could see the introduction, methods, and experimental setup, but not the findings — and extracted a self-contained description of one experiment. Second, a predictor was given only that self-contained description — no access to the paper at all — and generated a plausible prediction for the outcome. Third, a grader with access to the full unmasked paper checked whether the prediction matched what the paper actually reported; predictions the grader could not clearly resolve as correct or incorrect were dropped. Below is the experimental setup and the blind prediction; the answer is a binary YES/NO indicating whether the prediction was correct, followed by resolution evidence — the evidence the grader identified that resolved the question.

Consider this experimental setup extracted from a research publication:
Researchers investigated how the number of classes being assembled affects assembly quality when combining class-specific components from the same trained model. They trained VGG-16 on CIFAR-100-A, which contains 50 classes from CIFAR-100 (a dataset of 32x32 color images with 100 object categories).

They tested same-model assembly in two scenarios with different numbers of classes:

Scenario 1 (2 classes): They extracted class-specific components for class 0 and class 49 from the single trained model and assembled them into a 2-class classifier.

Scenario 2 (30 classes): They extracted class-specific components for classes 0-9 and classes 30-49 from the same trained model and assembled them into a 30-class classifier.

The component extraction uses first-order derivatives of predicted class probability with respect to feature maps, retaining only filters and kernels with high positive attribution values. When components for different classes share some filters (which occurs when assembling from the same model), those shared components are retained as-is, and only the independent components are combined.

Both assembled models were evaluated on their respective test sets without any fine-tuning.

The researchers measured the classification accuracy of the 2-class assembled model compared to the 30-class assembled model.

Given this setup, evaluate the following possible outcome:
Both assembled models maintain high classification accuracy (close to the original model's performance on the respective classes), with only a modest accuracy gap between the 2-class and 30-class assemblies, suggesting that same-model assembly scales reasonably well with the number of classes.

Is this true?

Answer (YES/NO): NO